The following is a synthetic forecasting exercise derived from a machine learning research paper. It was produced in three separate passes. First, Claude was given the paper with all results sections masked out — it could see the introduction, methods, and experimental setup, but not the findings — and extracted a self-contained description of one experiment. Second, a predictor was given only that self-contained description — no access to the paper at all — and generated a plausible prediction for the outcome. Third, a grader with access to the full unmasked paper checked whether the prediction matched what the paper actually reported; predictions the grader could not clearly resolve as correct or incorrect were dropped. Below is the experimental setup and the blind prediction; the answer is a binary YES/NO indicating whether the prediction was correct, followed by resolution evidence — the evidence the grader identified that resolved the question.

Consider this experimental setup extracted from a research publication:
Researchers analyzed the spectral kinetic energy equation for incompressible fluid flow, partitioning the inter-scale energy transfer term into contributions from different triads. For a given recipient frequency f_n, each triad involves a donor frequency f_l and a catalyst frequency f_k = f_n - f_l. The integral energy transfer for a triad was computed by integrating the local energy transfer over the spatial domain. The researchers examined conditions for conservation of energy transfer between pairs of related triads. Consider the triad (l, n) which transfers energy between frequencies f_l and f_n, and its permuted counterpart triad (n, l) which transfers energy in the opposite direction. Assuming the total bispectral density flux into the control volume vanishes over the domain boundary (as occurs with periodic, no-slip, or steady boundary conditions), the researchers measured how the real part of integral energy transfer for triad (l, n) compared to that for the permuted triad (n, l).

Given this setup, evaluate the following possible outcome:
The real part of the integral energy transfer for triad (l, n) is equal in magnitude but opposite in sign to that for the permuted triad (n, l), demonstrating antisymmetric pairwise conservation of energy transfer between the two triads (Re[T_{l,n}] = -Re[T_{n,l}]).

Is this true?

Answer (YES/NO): YES